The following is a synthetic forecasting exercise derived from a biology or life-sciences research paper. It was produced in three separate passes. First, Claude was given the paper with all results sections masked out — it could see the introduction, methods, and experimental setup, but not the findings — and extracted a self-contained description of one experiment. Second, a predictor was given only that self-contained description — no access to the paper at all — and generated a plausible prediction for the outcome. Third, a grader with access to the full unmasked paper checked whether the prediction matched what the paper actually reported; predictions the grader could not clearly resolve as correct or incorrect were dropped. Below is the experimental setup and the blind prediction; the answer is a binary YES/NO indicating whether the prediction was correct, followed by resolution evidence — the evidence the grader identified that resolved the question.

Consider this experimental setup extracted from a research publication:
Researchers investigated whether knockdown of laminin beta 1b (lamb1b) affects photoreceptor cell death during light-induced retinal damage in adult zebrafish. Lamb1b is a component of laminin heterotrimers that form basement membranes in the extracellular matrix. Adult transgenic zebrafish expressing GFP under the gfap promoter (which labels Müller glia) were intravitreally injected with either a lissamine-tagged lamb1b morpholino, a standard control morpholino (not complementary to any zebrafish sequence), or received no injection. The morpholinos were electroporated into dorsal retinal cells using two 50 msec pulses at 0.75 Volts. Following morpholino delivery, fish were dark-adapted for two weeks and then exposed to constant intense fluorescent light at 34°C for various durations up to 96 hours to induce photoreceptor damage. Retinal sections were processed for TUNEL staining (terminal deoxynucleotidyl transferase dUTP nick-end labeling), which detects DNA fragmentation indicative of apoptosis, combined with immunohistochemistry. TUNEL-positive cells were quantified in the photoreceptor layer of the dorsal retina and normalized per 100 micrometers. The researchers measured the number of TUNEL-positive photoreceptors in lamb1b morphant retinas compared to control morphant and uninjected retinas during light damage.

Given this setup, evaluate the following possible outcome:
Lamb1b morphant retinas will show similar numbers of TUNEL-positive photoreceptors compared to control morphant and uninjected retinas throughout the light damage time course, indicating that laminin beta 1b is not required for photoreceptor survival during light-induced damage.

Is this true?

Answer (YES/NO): NO